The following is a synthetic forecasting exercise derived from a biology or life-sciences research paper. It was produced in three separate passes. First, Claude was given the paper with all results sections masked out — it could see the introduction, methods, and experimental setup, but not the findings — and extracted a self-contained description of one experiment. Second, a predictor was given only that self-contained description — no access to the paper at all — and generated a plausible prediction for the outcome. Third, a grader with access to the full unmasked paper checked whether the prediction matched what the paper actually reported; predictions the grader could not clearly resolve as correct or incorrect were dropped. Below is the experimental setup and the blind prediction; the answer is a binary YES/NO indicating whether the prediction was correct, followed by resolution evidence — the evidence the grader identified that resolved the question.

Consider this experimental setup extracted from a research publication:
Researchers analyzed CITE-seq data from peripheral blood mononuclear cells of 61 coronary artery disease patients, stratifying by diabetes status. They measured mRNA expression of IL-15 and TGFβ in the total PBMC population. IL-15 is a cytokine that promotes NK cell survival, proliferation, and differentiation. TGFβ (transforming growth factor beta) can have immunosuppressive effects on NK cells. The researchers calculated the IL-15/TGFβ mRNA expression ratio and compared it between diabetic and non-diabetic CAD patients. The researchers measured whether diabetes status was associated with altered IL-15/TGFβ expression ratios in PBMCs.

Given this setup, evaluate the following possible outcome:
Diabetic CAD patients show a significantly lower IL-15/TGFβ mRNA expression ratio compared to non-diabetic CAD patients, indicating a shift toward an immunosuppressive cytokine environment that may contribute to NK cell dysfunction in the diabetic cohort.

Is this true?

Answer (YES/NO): NO